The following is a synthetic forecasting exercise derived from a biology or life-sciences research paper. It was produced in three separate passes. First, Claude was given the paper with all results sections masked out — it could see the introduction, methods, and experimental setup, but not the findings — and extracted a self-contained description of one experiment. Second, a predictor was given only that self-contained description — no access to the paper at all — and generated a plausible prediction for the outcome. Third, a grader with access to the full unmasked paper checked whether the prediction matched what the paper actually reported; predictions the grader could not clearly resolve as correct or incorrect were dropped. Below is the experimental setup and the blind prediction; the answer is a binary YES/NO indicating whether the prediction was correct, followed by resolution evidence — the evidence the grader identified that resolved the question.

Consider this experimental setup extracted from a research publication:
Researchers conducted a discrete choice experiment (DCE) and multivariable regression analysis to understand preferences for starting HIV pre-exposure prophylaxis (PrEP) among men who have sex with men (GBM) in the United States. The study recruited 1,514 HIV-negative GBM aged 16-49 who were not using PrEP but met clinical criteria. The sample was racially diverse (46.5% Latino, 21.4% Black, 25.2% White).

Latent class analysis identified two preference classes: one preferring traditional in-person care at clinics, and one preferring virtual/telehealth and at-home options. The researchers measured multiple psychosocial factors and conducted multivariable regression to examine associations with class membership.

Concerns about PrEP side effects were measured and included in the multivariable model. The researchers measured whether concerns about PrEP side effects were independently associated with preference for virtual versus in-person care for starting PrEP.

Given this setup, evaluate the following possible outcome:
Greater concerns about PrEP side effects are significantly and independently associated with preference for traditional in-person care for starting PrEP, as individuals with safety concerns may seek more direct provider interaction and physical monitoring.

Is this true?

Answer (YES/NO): NO